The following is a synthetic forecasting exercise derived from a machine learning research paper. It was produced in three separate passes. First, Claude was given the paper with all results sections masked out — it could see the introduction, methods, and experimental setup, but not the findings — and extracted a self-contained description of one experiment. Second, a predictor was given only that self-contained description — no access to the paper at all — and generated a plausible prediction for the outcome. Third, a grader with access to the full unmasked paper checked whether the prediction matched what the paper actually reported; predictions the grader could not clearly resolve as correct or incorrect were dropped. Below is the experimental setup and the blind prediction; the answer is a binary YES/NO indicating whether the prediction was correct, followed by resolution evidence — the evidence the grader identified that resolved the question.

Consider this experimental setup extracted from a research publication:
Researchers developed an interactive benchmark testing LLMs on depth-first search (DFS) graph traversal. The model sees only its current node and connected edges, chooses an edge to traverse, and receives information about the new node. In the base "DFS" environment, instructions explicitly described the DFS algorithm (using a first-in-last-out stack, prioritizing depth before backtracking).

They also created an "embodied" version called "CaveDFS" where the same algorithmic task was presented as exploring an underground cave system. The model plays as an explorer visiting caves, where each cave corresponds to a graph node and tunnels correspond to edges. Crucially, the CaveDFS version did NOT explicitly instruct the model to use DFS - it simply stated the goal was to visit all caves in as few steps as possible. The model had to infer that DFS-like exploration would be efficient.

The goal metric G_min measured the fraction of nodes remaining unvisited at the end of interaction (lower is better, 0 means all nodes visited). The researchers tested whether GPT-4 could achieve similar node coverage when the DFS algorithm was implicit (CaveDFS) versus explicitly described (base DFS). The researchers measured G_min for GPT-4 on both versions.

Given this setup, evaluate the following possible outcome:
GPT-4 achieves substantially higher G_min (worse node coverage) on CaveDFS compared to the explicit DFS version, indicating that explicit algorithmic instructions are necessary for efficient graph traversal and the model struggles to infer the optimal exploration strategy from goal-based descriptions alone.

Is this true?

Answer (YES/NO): YES